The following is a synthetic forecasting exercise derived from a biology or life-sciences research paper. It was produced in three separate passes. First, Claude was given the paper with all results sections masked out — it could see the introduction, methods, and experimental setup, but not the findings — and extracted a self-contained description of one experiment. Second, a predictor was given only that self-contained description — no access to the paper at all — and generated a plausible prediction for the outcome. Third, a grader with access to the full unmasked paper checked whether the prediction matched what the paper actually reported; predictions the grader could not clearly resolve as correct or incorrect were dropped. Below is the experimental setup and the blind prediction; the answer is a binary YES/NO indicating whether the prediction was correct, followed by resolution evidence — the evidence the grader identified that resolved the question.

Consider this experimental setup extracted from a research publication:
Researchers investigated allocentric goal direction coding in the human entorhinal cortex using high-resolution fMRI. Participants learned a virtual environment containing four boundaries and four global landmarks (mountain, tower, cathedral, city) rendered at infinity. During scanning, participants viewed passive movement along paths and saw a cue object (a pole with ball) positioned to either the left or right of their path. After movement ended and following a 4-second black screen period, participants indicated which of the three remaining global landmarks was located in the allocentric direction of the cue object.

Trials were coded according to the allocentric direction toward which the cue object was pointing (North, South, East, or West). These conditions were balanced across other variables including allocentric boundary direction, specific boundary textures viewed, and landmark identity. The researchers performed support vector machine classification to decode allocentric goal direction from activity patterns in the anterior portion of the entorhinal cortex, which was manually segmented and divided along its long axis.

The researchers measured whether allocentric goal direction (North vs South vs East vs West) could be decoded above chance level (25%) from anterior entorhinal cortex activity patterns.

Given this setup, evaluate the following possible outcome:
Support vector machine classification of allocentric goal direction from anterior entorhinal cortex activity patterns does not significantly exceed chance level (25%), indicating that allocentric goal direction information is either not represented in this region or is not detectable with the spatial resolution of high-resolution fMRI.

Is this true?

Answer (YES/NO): NO